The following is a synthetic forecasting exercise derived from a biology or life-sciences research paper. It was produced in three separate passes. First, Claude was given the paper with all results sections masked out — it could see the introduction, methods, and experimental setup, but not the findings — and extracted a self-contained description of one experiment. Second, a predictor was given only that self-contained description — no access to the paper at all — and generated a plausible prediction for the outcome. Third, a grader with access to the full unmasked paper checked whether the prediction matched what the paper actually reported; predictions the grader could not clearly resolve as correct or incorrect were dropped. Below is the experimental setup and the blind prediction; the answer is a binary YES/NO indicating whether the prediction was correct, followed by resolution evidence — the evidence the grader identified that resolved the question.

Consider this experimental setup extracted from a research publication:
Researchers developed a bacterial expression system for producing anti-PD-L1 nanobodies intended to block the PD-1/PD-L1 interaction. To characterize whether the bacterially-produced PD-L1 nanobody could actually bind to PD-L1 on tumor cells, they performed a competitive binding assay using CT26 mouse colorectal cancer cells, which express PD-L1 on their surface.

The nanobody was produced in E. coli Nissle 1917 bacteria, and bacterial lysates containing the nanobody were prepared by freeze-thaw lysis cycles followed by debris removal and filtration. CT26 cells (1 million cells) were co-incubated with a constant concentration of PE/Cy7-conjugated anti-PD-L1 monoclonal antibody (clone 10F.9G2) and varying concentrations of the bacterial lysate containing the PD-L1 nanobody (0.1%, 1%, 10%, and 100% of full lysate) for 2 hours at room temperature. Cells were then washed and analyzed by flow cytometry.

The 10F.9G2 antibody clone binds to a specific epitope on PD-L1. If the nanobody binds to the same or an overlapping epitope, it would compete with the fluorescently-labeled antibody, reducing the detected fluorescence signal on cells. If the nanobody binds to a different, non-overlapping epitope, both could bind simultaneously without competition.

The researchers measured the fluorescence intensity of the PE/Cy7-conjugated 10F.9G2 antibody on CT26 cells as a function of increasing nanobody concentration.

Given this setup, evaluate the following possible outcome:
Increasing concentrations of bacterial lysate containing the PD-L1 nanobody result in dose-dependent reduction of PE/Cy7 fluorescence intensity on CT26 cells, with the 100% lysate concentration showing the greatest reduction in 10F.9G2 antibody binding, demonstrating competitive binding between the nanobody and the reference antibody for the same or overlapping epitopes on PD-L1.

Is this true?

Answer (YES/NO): YES